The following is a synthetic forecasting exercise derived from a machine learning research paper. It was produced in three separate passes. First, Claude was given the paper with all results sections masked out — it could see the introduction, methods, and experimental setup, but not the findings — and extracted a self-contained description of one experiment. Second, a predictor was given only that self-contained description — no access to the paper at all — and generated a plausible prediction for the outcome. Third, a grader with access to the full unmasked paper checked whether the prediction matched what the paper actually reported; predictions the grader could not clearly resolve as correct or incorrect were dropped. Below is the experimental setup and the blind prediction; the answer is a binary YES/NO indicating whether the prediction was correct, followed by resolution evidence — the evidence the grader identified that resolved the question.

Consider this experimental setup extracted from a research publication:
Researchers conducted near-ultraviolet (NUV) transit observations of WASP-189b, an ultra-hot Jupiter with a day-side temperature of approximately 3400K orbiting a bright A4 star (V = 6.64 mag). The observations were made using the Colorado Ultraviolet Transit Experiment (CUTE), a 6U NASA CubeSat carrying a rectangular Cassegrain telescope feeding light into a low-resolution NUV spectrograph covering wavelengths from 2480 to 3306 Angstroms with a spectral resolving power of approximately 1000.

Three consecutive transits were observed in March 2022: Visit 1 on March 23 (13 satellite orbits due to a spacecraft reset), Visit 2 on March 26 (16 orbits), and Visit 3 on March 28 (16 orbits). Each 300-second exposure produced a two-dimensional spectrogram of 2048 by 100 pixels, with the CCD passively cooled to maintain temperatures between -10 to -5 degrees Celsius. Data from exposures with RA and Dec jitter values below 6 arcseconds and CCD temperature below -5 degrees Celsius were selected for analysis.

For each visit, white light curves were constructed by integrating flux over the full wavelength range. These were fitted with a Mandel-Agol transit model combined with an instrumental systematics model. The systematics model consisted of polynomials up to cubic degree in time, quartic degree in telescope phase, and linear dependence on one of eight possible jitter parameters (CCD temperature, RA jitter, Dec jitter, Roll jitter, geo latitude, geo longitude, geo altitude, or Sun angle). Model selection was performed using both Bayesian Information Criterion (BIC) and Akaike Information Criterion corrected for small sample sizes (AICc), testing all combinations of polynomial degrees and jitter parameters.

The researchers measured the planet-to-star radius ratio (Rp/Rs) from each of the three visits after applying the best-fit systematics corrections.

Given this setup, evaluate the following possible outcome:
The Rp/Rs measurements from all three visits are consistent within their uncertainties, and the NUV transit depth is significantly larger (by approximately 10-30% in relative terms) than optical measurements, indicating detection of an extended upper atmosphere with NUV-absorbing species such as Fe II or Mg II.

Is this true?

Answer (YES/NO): NO